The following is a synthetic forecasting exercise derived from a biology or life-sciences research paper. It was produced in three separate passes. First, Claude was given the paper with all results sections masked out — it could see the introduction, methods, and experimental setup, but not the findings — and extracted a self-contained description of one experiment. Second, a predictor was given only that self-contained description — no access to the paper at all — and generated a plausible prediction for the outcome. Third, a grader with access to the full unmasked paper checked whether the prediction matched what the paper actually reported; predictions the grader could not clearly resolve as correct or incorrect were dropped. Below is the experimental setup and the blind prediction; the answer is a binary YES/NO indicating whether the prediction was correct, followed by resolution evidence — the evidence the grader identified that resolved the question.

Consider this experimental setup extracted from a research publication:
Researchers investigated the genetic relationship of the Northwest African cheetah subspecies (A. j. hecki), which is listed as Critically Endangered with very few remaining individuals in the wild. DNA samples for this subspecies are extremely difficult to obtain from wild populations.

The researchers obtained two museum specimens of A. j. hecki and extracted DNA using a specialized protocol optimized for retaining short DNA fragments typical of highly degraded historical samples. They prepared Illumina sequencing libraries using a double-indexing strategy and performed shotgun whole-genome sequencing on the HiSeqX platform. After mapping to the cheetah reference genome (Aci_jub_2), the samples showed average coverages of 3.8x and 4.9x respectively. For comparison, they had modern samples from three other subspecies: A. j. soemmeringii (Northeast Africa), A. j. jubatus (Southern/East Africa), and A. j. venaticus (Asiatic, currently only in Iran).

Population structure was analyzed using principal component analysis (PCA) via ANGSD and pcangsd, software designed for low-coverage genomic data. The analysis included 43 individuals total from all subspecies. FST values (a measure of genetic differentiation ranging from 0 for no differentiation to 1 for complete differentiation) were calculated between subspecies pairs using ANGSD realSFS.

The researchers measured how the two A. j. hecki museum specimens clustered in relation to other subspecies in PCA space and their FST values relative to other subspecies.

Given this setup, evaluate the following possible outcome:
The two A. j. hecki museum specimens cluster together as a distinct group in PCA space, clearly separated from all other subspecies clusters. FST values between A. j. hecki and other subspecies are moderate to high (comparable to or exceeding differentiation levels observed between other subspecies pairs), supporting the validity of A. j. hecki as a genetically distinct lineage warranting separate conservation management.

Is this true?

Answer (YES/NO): YES